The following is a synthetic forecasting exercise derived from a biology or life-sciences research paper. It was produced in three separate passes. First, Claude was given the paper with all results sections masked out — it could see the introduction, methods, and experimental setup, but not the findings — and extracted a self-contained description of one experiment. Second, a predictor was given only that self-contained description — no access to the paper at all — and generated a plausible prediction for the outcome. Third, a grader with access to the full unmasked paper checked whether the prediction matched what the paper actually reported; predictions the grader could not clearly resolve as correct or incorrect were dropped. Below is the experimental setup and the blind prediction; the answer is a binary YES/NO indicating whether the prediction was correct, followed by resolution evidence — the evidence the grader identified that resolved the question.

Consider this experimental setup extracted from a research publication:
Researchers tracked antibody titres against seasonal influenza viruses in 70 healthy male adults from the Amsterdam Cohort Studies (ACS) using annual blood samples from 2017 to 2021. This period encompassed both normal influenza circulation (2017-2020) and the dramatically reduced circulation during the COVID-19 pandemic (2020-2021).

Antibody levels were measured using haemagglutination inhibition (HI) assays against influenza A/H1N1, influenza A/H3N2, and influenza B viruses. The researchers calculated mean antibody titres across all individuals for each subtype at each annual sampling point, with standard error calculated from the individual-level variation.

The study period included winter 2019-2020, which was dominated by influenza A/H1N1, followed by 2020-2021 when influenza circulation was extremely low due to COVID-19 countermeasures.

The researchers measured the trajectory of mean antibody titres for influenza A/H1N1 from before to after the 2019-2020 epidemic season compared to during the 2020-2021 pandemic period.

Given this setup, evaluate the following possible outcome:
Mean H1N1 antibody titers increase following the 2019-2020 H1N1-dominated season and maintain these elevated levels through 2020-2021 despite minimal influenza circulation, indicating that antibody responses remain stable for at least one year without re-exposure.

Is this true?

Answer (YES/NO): NO